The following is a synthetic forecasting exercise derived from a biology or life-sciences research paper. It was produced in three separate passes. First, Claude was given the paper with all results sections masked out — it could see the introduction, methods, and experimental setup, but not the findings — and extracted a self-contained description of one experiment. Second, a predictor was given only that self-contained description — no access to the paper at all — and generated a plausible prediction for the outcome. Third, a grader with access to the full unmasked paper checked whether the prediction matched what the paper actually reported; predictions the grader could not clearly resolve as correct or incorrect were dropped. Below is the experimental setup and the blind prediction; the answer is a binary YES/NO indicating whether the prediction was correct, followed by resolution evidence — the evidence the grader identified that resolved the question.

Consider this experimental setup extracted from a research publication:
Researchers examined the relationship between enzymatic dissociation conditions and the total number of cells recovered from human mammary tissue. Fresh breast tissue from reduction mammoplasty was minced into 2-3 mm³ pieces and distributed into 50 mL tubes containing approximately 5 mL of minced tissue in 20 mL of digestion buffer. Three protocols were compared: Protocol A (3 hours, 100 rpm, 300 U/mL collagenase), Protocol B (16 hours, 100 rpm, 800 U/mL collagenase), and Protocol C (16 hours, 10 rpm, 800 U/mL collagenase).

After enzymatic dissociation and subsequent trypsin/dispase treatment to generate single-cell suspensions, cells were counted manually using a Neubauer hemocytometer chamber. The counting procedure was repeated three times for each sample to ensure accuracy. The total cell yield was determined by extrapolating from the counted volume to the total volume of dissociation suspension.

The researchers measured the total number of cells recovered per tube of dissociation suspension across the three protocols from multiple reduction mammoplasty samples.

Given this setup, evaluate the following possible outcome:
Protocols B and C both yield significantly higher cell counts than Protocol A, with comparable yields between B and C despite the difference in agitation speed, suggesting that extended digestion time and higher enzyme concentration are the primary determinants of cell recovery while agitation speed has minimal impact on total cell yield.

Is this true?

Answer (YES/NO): NO